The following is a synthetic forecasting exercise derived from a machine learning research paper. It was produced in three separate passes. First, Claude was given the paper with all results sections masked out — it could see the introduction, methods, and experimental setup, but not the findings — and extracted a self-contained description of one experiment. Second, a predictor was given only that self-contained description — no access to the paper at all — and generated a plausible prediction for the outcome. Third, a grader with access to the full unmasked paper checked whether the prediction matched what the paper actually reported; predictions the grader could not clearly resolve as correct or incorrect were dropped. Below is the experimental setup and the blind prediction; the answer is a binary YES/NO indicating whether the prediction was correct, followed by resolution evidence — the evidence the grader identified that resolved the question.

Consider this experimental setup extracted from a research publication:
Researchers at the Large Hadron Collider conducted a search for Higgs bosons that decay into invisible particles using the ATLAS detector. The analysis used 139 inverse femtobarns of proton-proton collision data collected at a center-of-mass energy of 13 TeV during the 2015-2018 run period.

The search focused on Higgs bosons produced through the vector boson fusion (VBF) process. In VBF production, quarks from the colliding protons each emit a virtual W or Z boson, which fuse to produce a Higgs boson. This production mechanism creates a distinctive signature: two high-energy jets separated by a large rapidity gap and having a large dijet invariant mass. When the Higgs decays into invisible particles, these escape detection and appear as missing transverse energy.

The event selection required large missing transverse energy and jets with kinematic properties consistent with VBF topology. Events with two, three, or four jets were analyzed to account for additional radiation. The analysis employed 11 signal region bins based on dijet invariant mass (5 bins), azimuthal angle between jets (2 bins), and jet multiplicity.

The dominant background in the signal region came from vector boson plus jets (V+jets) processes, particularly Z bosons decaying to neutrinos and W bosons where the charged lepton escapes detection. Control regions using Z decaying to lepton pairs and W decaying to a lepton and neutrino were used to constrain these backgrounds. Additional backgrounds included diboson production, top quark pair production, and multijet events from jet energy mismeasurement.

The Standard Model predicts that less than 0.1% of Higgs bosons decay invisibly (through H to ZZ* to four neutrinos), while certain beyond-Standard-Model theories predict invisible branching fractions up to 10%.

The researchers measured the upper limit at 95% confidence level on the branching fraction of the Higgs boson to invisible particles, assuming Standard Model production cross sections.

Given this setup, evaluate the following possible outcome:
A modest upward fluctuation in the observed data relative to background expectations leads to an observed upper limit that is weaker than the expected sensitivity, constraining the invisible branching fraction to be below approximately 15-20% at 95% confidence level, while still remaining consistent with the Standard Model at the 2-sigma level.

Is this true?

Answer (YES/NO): NO